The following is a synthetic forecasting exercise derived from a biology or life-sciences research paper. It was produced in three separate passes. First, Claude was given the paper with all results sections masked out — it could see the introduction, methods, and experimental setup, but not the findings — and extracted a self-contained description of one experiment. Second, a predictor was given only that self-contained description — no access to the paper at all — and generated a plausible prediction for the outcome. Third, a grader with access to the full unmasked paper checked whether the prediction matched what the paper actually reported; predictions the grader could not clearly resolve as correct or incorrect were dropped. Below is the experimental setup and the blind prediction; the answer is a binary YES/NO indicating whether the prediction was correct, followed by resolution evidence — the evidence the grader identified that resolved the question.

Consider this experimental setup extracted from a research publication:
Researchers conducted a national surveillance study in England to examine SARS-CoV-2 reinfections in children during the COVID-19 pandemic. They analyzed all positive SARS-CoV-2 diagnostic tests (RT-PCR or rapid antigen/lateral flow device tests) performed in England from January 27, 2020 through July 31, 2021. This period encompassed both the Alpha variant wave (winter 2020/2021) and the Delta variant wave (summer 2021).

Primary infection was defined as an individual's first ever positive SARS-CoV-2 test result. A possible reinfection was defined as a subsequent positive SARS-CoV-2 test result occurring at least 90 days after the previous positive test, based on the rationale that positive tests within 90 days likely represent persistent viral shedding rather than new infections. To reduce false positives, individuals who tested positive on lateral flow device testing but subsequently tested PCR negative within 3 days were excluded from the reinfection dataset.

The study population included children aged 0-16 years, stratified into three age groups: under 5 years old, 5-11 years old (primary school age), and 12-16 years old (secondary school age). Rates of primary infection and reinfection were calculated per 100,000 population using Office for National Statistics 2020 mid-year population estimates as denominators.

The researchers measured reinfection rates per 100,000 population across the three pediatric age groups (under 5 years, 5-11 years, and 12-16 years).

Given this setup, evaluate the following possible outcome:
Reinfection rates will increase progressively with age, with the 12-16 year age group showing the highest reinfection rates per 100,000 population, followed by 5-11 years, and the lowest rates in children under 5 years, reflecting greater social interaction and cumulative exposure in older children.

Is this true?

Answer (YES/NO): YES